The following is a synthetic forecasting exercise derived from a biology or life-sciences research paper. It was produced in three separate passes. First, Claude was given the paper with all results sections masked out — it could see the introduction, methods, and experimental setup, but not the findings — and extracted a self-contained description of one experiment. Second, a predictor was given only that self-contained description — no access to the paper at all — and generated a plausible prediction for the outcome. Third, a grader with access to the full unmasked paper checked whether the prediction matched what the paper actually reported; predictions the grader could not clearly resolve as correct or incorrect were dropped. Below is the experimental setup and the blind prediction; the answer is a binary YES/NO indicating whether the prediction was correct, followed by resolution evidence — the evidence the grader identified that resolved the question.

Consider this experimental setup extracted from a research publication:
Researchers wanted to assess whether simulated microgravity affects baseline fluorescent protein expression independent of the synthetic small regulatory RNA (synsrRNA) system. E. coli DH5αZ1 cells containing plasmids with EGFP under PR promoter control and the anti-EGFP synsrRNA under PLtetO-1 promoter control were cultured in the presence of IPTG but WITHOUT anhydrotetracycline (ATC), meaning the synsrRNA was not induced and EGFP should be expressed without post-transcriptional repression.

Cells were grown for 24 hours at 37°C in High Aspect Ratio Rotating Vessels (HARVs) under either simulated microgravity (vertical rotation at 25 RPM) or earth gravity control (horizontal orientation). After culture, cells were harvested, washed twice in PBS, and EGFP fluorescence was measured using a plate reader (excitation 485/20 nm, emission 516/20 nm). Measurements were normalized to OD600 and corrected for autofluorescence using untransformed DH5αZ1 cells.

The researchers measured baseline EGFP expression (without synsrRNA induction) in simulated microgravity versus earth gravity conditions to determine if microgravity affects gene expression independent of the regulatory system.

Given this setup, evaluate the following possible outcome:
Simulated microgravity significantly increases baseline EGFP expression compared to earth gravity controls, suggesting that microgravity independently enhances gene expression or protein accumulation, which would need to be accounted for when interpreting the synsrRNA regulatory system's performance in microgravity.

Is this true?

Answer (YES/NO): NO